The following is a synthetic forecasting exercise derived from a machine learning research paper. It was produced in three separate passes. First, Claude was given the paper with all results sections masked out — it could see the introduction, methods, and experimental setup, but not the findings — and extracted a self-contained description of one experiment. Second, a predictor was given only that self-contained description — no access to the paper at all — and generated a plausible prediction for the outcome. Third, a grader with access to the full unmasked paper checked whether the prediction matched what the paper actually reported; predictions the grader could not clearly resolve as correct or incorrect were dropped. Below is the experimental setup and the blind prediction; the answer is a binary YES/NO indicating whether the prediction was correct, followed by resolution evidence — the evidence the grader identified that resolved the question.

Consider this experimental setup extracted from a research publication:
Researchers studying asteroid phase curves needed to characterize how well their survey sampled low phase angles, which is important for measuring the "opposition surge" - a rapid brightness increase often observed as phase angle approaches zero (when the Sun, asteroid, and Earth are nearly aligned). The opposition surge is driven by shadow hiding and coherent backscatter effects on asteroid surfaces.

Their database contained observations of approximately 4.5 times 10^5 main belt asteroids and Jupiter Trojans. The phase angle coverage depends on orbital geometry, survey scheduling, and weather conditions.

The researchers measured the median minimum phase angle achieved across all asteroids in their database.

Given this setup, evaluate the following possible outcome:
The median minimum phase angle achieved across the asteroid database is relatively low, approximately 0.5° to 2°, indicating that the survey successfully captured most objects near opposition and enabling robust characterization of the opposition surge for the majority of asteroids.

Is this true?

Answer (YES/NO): NO